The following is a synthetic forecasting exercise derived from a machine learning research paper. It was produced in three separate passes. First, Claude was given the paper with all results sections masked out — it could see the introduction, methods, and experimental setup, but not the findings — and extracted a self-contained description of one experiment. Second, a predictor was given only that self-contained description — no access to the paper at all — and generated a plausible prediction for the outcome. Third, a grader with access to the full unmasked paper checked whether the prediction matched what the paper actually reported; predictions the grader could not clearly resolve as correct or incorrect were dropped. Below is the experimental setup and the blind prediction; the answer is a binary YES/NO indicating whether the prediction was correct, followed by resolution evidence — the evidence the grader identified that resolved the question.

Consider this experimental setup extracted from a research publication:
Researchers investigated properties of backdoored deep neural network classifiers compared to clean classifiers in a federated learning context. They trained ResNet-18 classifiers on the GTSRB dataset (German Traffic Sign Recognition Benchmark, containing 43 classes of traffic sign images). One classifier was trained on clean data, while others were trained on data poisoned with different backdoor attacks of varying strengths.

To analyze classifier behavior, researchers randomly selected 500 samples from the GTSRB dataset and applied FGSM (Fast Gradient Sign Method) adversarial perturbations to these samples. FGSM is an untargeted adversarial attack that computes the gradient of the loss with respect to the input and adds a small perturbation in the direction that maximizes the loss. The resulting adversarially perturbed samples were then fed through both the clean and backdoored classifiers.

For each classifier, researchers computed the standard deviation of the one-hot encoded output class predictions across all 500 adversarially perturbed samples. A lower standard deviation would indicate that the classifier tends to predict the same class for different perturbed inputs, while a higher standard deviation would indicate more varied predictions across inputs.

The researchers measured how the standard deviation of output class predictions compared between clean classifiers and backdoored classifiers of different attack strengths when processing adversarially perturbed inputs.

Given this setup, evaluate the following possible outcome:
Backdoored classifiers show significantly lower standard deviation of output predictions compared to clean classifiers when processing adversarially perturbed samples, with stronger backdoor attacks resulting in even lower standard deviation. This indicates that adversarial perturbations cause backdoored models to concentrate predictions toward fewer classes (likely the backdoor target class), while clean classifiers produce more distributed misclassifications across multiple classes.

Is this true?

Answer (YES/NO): YES